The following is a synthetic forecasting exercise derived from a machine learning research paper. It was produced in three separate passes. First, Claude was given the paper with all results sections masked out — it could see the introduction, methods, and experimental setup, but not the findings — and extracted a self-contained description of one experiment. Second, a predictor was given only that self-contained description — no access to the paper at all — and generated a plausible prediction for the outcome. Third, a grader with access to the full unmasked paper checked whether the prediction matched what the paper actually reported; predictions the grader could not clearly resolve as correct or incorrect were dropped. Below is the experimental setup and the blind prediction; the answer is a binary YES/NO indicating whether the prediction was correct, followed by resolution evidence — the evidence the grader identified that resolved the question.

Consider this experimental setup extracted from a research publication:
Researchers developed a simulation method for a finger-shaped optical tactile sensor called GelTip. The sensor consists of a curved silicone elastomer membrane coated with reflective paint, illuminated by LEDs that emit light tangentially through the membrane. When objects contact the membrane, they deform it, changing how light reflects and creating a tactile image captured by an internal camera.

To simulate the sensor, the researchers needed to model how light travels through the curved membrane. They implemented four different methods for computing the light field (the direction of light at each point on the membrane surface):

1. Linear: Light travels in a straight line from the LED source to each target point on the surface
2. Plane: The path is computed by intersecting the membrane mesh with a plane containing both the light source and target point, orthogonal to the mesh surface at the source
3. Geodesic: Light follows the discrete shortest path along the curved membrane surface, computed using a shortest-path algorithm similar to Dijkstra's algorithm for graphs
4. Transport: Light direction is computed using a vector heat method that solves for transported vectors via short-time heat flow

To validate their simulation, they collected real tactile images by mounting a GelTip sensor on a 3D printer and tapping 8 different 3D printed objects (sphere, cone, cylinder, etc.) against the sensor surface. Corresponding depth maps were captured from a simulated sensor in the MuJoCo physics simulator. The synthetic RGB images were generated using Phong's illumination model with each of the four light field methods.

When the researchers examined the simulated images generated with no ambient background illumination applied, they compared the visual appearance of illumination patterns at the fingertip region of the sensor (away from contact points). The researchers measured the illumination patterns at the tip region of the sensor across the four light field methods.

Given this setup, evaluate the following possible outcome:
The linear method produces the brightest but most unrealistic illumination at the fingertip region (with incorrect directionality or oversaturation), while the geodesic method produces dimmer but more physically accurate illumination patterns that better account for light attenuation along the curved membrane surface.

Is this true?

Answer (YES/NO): NO